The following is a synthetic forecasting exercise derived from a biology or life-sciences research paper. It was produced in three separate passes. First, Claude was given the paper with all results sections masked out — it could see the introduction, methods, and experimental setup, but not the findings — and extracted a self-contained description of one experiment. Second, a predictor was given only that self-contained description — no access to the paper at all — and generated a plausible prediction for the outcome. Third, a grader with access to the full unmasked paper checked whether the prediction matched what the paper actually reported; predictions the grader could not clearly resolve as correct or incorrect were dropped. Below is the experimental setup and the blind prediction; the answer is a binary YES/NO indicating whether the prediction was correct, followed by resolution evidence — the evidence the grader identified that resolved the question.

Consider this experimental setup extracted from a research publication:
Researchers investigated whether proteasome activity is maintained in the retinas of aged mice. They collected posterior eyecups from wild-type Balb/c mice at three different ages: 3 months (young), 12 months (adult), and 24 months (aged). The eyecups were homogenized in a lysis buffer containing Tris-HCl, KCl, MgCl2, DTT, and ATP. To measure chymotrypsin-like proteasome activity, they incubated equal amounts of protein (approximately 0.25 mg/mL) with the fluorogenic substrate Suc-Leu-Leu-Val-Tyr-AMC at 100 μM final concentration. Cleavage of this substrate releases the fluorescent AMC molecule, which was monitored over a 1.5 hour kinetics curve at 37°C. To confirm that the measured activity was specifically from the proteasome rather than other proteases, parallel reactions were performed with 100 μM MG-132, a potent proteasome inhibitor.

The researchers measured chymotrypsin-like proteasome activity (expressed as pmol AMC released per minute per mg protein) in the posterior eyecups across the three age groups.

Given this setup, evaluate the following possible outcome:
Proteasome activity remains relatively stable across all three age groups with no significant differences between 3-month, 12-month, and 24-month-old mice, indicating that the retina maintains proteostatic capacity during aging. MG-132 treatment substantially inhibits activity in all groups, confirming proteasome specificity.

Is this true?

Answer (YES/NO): YES